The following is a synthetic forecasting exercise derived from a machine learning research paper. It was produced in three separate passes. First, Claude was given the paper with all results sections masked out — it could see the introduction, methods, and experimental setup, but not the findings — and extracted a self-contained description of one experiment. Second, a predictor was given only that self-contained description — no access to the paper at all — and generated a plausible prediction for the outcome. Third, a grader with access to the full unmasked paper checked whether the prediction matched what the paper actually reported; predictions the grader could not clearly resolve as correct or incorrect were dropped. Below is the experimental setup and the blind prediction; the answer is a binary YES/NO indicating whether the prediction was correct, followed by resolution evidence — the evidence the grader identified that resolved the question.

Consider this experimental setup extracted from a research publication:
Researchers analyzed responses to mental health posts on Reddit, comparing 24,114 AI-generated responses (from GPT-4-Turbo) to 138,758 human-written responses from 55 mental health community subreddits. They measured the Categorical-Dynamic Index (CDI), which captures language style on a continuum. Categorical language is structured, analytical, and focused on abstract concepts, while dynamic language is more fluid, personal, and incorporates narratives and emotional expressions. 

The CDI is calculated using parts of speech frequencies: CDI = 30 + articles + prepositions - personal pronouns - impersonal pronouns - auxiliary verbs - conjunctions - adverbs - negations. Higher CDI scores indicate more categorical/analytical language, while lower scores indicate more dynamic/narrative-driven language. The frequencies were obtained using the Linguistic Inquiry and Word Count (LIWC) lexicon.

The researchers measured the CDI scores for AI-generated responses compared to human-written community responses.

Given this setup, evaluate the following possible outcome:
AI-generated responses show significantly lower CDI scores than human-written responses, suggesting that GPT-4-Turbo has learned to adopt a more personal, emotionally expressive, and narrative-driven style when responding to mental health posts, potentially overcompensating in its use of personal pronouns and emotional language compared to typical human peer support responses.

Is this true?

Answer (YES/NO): NO